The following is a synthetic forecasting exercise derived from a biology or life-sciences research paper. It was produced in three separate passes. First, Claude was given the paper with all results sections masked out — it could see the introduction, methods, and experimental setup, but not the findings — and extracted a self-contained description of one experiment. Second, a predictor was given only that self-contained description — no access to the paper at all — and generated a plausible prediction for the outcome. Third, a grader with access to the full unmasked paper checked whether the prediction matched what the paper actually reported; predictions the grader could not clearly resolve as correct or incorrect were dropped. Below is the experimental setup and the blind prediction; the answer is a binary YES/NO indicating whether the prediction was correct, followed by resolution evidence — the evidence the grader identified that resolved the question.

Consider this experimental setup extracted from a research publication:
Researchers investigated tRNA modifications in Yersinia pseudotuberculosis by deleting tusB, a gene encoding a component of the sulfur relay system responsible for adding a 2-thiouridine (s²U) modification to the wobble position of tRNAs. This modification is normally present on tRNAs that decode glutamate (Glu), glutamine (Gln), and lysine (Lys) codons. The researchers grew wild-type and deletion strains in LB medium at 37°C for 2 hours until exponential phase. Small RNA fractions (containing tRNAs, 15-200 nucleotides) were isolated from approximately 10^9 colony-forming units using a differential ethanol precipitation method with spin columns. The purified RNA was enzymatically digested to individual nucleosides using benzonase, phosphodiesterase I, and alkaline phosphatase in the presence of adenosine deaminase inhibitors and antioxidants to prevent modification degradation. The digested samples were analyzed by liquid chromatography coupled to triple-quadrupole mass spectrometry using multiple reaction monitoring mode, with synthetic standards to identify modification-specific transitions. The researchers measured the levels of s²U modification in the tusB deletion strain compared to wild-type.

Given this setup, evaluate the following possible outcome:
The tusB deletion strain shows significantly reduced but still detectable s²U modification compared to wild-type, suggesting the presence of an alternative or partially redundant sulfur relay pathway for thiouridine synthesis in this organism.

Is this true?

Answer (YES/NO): NO